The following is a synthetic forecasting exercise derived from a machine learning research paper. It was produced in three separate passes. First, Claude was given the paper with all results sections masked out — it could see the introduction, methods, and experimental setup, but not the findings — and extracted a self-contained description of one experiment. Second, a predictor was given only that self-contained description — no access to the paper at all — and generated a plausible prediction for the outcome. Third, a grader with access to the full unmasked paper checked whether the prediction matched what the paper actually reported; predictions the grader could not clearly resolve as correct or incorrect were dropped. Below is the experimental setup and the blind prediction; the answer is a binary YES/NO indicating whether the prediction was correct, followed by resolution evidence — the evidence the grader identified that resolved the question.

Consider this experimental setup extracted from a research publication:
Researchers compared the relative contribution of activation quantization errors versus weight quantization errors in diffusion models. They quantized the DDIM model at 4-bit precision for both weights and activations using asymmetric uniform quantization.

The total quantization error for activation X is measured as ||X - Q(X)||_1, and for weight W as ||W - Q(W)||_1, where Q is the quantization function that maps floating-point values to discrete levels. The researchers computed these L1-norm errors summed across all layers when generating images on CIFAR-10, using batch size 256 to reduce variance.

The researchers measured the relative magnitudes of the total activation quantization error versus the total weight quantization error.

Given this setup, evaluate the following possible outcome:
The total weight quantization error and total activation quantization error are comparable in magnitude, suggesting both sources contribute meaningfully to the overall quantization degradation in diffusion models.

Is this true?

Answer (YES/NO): NO